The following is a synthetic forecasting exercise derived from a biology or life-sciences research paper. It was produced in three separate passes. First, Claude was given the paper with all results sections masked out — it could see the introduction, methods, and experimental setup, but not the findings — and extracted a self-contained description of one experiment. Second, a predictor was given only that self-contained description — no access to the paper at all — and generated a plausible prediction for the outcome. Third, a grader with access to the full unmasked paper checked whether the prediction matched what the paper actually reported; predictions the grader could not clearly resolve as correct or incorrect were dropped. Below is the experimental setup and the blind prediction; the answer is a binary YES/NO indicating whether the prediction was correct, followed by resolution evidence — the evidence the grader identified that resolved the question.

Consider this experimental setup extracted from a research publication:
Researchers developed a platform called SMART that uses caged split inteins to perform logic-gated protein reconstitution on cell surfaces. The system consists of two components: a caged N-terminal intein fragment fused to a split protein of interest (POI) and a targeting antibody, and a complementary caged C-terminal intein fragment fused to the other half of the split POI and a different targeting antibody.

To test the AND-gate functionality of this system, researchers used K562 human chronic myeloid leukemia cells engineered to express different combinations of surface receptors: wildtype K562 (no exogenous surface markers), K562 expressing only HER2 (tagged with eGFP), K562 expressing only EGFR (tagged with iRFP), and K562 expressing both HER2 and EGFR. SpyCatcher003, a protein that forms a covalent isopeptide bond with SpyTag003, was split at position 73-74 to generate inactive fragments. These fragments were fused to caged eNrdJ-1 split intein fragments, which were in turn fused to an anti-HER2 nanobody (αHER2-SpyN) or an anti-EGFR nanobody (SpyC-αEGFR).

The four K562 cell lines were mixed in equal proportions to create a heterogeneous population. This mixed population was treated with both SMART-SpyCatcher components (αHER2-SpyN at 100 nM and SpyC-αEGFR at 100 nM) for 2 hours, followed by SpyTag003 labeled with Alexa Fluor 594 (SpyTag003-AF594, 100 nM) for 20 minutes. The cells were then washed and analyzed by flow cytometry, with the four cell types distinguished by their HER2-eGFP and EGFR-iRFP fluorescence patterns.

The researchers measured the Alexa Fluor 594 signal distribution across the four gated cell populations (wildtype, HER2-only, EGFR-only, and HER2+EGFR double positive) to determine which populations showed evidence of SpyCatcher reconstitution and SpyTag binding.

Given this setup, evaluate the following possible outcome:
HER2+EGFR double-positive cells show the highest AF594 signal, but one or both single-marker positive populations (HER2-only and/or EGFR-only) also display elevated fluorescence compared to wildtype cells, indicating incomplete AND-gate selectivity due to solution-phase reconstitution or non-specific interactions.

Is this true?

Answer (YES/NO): NO